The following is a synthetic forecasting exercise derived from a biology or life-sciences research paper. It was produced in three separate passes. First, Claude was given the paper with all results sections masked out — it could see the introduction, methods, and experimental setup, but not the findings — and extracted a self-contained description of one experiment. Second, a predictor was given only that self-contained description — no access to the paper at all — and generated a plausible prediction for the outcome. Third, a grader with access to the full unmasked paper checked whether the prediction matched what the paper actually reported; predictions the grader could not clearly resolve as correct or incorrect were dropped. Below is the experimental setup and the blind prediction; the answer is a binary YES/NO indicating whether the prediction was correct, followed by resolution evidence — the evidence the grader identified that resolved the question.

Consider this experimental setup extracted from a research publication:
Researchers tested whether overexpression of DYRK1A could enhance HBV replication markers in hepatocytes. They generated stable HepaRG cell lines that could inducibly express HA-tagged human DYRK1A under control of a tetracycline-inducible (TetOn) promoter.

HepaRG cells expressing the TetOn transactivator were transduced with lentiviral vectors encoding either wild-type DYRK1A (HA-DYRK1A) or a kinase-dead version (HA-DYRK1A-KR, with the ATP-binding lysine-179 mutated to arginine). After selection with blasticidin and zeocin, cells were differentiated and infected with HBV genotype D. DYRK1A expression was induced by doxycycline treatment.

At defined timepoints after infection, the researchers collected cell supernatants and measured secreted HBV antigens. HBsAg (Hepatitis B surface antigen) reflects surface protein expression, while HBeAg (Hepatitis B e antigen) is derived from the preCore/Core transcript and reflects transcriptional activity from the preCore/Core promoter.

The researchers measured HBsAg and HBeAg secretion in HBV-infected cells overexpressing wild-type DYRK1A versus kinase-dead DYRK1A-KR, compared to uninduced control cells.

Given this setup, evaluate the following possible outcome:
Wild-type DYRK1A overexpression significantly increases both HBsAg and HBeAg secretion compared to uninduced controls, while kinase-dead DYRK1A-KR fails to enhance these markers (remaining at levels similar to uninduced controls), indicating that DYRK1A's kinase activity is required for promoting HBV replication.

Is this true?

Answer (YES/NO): NO